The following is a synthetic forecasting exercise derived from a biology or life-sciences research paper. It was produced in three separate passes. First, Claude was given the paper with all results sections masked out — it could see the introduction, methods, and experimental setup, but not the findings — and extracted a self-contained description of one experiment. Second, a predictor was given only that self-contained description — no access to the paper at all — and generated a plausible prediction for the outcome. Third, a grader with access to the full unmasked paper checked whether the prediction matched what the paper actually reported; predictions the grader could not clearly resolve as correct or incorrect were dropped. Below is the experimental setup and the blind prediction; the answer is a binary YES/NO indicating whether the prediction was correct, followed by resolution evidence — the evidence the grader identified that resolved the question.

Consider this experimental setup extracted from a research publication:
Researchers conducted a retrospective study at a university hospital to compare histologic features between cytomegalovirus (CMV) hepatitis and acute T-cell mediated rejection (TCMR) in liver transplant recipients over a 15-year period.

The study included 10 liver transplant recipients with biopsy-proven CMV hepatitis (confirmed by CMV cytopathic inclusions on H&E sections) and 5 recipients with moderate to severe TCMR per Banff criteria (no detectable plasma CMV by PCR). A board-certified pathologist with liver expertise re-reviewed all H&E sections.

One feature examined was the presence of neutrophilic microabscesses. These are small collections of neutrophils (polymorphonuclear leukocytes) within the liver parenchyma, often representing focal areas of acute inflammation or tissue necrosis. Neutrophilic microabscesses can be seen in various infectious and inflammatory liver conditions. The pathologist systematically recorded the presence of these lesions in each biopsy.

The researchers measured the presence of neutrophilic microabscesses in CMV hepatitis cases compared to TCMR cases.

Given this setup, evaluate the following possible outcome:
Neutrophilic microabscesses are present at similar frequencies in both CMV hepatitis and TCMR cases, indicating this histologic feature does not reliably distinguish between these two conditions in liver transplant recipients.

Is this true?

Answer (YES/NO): NO